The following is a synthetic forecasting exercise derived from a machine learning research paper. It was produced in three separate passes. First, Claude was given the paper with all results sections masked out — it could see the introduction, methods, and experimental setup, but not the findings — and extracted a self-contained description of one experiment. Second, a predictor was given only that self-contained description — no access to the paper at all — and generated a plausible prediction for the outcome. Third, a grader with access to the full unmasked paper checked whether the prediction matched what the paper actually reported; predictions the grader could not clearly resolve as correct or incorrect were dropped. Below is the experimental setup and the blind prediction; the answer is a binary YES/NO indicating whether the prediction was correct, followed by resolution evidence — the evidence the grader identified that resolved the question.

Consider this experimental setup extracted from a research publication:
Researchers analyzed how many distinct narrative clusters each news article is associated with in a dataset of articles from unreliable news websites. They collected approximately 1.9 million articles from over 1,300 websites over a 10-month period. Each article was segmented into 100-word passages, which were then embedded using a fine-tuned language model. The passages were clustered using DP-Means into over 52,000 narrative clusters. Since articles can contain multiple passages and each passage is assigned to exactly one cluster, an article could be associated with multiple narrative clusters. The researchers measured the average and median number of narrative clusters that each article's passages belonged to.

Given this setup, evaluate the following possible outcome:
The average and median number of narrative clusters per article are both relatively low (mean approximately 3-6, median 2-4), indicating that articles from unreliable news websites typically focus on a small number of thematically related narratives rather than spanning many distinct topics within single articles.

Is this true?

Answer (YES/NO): YES